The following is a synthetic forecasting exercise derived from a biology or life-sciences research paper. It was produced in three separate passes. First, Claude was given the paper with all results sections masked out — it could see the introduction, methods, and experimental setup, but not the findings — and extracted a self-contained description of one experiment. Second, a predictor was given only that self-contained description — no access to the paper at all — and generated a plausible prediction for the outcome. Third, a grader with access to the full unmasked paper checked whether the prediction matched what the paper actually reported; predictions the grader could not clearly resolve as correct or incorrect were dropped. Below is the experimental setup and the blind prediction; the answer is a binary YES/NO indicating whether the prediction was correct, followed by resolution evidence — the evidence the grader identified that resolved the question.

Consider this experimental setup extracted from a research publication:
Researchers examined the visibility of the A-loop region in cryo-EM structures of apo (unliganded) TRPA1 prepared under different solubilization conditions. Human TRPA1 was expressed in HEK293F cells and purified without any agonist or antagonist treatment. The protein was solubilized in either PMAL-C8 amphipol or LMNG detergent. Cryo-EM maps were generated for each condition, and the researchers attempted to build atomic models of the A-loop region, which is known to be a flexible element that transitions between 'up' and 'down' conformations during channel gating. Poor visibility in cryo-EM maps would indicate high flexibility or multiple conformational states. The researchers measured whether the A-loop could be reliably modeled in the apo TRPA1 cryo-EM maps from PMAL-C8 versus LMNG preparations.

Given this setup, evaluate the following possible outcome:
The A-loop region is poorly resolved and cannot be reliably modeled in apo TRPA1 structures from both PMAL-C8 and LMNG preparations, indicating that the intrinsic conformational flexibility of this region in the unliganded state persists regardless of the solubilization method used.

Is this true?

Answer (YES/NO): NO